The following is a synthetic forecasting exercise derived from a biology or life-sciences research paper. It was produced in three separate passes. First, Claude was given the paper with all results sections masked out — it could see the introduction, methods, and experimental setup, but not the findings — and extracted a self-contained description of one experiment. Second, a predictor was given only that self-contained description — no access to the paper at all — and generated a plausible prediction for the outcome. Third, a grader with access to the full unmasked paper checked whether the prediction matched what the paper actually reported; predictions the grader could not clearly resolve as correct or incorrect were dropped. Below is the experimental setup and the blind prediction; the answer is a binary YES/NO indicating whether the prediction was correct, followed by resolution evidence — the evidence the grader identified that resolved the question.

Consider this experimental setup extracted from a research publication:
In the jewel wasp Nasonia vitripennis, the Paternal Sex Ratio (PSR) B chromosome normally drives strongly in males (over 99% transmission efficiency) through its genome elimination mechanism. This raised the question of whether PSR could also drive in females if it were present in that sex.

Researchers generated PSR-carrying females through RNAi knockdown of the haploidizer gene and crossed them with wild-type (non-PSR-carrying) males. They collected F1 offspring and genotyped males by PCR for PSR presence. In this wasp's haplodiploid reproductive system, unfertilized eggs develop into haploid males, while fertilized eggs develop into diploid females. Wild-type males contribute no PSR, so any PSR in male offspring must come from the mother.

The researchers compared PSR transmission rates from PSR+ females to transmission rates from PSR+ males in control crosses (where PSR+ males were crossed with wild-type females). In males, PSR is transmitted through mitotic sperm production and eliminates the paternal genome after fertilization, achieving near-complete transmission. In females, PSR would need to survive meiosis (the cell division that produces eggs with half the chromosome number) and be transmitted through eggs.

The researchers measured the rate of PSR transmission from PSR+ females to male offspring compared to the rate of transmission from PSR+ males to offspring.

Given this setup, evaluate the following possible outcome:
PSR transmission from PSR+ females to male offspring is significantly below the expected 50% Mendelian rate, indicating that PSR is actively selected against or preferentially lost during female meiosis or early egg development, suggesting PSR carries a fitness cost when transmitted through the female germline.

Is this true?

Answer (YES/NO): NO